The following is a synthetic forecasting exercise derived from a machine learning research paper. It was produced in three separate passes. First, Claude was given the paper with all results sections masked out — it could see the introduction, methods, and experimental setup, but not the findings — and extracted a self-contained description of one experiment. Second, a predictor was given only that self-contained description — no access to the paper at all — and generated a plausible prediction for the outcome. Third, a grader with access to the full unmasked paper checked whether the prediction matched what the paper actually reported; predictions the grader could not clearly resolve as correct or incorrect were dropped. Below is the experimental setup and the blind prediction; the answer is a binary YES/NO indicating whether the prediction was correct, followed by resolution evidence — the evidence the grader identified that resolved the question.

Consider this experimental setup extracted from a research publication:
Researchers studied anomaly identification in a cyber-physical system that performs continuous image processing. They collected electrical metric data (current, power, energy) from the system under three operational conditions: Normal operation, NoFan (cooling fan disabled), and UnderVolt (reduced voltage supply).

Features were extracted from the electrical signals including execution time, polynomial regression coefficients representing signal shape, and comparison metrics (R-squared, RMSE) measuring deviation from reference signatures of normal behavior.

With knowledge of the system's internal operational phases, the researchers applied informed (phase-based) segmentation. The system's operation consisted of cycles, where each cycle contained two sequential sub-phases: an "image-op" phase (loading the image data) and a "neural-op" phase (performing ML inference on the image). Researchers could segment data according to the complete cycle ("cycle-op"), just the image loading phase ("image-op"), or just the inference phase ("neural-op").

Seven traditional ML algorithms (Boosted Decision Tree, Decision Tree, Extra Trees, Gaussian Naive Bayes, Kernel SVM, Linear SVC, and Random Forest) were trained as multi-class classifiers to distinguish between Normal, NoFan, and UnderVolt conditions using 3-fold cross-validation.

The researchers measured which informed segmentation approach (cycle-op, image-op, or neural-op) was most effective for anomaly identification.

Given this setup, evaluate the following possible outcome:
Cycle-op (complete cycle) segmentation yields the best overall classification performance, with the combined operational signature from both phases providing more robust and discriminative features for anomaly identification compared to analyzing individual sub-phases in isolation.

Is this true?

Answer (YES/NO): NO